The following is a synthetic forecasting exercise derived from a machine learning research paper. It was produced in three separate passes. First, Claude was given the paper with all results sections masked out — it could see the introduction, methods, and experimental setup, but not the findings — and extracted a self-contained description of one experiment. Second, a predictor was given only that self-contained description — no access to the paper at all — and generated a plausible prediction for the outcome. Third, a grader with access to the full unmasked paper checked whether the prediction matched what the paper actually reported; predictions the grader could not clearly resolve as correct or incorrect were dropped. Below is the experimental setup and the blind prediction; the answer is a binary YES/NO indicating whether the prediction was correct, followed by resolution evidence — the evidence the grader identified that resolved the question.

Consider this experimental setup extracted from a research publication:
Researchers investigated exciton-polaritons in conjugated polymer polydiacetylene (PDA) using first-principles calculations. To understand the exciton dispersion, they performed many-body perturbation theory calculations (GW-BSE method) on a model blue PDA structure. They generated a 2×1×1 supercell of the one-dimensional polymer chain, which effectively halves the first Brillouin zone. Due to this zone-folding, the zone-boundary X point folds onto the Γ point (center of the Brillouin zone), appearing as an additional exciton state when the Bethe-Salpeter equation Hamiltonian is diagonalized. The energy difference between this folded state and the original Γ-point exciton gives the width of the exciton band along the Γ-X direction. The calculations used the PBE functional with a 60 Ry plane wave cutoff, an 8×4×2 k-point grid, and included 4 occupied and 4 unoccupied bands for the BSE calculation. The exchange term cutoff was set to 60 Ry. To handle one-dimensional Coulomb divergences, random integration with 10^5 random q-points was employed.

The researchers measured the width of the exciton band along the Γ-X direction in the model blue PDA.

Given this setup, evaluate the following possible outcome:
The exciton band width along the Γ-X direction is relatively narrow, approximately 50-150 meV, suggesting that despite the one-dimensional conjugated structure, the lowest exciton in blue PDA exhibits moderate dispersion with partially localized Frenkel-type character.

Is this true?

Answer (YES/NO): NO